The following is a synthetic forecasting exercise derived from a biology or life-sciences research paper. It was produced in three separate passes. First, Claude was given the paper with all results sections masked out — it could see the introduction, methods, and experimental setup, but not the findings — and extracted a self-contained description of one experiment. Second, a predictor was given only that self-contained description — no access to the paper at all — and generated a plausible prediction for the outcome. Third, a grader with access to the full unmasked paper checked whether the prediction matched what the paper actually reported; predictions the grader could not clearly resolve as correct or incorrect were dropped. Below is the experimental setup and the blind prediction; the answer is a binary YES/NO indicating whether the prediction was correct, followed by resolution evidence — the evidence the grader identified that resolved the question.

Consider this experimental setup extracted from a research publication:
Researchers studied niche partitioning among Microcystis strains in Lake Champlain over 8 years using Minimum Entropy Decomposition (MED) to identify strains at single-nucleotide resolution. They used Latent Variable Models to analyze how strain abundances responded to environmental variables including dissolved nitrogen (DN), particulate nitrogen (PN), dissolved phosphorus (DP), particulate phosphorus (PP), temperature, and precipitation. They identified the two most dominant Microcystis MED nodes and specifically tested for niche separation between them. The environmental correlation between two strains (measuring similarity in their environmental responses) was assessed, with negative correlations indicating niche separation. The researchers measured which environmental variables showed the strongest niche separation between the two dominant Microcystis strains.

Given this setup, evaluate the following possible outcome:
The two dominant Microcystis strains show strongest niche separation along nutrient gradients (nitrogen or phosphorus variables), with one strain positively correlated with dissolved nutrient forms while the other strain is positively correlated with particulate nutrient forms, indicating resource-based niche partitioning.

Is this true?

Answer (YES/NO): NO